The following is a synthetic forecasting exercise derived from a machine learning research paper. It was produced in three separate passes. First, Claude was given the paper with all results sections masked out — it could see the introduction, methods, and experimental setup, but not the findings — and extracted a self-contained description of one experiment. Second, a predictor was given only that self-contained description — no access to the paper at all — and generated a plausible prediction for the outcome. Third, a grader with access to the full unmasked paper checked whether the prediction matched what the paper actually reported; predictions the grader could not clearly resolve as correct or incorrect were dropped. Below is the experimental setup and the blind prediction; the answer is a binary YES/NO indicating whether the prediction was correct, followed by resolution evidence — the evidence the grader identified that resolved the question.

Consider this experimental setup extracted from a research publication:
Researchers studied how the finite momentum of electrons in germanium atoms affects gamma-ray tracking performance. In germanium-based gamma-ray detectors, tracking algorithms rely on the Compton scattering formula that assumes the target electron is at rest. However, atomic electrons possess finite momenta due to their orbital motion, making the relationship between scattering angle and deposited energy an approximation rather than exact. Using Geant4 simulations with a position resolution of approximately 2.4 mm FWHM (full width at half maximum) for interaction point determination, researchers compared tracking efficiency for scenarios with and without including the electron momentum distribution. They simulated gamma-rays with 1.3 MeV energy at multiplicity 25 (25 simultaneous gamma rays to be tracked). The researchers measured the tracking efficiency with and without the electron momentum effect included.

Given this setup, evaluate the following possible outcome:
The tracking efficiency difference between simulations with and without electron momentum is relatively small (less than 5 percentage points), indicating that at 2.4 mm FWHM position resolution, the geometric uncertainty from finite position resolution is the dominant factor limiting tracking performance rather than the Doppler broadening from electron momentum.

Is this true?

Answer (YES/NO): NO